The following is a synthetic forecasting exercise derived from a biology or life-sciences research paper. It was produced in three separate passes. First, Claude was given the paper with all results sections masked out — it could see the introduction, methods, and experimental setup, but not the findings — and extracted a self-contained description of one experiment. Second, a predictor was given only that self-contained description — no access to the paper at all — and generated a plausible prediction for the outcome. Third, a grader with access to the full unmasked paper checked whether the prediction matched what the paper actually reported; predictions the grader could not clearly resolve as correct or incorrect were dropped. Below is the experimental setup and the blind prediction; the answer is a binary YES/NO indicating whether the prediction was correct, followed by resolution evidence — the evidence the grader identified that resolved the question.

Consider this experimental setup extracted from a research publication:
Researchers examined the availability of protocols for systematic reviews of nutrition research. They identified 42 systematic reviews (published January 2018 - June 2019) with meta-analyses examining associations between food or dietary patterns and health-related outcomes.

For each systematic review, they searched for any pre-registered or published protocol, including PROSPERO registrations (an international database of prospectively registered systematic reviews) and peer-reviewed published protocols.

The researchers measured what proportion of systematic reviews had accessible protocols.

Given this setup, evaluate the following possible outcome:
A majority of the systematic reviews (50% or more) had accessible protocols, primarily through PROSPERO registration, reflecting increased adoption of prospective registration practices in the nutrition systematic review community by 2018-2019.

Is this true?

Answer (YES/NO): NO